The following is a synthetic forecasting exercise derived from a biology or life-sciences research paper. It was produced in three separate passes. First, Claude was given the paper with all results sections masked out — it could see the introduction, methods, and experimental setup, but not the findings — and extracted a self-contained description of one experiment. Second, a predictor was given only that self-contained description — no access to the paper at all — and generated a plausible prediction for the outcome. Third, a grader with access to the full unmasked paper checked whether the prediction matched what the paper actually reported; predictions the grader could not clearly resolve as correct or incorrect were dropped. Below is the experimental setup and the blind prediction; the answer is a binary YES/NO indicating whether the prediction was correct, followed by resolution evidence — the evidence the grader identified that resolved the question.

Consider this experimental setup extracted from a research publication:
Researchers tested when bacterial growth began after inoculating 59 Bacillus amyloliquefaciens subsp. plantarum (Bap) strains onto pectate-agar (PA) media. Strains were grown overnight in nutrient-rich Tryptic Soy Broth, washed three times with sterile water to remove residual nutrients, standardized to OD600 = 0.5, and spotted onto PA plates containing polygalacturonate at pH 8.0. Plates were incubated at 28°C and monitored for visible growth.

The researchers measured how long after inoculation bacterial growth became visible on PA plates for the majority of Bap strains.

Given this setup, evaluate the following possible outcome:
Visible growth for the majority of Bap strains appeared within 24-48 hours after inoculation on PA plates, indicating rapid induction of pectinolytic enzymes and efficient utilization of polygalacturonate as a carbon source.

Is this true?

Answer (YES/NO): NO